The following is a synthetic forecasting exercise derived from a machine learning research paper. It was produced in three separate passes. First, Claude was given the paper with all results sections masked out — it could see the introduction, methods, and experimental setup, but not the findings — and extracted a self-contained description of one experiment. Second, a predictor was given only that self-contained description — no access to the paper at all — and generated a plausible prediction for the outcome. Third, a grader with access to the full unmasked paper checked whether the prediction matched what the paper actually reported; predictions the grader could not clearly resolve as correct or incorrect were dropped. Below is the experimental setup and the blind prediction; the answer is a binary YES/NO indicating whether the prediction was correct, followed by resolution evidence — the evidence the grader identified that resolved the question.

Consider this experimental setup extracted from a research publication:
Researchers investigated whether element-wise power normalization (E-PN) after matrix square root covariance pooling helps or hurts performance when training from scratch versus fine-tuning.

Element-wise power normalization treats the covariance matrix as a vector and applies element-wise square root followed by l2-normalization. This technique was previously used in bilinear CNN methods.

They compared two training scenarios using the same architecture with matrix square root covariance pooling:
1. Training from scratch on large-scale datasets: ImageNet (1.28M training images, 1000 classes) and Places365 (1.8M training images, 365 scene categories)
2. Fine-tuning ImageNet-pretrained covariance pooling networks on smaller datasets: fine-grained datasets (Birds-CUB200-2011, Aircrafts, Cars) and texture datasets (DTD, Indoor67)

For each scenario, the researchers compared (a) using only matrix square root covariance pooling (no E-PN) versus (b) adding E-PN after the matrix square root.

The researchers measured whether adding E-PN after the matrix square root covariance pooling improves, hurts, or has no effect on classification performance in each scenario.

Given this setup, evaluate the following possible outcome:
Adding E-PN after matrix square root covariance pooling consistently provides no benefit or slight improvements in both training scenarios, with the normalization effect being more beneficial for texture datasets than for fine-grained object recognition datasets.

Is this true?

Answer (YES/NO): NO